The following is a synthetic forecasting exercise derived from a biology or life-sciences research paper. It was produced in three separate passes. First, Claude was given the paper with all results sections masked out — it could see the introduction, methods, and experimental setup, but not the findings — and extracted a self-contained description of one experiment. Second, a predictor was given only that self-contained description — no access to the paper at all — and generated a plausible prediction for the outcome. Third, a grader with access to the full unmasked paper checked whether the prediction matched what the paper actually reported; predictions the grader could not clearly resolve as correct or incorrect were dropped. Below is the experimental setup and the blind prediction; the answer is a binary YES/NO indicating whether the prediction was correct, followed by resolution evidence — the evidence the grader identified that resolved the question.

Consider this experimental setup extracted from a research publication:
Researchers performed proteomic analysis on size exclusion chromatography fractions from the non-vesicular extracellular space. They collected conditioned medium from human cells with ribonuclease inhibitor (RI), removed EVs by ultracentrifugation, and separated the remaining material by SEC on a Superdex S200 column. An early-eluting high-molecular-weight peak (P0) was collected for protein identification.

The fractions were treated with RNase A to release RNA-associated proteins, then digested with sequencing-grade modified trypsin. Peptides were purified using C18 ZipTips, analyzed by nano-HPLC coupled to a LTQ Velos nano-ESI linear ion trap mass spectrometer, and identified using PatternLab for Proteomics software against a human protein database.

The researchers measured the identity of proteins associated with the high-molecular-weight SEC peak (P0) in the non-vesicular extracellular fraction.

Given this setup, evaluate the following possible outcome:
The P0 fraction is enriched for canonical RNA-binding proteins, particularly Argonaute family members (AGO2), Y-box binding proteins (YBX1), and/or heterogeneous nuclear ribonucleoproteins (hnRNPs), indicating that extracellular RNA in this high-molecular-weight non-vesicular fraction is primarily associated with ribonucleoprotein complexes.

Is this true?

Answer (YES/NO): NO